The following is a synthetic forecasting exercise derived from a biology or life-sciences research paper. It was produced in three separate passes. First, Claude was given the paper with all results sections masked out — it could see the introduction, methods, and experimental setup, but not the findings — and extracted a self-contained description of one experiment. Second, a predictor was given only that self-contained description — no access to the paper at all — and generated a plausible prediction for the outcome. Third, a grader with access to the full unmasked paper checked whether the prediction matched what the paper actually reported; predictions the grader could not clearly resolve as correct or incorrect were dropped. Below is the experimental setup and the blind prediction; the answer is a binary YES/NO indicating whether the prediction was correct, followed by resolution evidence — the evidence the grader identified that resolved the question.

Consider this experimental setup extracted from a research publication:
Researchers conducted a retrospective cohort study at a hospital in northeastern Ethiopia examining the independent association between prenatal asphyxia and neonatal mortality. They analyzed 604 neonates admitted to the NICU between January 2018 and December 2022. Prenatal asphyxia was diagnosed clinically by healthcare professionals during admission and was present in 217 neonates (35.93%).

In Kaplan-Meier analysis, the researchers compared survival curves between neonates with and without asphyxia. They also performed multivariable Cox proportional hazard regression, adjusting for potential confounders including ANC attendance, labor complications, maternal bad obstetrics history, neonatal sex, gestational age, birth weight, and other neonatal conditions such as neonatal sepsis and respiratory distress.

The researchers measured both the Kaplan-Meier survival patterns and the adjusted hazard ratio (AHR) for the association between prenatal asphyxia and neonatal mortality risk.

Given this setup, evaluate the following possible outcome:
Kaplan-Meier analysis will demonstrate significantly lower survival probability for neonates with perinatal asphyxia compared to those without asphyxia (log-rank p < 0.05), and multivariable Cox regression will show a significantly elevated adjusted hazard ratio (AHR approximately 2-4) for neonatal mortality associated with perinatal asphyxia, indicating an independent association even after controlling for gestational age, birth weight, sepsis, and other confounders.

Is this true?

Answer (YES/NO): NO